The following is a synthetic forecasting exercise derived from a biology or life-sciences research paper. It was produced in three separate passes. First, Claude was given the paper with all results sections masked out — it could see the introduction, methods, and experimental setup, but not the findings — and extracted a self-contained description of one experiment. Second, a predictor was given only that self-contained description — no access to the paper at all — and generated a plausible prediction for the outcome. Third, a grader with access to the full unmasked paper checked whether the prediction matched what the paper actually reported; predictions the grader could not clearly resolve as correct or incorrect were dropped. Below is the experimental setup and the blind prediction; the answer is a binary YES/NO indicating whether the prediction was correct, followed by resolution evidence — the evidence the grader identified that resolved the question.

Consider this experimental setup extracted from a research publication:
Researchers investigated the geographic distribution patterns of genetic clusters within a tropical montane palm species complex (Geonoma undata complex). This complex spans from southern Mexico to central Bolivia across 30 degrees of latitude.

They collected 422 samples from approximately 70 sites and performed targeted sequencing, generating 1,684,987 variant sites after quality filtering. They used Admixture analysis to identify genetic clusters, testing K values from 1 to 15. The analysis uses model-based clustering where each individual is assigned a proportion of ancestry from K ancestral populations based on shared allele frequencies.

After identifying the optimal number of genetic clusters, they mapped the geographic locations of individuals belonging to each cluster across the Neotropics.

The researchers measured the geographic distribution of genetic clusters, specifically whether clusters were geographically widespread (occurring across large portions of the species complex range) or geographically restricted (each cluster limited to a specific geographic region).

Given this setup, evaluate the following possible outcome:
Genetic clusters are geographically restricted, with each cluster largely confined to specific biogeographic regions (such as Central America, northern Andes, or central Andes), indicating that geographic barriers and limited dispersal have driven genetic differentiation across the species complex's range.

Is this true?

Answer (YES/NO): YES